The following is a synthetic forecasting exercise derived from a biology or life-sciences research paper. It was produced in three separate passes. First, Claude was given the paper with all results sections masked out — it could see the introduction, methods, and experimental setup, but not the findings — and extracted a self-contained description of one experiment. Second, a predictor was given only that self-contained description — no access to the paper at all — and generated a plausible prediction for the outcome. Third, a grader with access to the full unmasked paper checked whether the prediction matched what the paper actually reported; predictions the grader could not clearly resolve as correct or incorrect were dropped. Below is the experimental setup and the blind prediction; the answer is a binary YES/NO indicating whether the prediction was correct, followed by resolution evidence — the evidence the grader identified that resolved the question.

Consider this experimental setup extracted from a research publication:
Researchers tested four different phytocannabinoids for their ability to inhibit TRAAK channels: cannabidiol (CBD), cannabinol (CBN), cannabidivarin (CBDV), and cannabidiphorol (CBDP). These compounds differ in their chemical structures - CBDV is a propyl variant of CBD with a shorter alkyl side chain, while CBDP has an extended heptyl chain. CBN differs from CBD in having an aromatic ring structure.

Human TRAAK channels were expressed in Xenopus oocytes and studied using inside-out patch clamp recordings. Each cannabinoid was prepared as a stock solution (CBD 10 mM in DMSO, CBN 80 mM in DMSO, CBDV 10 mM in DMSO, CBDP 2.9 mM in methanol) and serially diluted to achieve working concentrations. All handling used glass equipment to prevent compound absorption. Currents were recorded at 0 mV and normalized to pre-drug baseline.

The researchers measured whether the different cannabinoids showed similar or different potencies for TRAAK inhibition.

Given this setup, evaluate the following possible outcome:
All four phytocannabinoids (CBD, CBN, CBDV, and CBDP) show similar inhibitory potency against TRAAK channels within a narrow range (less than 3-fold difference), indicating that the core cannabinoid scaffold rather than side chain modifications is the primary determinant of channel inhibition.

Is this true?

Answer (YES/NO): NO